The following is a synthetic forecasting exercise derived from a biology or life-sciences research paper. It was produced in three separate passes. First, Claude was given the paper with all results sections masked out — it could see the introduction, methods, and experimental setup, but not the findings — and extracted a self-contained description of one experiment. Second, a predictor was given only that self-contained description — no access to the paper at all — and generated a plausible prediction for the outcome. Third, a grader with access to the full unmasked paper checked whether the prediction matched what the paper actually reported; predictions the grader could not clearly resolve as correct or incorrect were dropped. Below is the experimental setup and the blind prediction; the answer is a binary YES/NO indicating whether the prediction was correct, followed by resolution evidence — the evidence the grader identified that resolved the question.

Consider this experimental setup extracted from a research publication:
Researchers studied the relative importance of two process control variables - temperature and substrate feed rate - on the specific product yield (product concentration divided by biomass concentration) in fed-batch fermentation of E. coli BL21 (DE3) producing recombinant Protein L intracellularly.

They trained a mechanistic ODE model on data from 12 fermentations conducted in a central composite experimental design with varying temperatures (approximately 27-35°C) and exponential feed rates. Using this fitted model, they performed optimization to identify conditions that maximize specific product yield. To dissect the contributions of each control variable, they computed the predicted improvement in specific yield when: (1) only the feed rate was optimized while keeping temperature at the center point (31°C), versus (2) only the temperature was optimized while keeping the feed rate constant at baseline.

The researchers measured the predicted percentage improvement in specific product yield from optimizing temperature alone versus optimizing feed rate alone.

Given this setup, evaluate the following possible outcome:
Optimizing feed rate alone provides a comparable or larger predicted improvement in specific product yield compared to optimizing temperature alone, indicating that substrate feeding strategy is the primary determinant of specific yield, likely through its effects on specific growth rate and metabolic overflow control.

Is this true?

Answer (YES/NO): NO